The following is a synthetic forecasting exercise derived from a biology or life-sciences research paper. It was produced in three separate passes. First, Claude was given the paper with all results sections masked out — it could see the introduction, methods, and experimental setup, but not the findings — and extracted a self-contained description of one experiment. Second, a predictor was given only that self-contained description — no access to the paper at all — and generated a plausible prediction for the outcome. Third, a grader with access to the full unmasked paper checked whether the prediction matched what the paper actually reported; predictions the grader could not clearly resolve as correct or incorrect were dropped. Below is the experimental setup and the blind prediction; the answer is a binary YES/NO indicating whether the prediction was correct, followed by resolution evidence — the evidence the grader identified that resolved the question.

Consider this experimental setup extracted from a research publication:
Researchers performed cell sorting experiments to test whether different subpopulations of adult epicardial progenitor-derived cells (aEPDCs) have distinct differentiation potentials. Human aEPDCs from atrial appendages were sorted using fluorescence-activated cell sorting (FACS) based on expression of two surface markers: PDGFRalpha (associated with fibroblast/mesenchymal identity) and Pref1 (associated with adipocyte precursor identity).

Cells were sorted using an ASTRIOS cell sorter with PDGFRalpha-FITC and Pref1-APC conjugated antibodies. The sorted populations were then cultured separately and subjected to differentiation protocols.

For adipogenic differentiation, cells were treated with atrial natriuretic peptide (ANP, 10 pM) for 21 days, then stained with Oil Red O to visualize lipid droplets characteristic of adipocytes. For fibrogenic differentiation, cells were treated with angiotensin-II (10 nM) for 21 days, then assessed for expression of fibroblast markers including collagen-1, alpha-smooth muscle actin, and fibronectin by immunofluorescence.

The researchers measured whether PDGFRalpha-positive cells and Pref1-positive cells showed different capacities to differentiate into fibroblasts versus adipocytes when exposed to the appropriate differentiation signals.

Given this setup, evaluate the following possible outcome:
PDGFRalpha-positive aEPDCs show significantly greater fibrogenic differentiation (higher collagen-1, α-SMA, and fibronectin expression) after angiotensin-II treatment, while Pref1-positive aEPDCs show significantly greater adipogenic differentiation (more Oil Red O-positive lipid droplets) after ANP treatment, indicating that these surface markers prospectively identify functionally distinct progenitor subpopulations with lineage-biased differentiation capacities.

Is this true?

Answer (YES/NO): YES